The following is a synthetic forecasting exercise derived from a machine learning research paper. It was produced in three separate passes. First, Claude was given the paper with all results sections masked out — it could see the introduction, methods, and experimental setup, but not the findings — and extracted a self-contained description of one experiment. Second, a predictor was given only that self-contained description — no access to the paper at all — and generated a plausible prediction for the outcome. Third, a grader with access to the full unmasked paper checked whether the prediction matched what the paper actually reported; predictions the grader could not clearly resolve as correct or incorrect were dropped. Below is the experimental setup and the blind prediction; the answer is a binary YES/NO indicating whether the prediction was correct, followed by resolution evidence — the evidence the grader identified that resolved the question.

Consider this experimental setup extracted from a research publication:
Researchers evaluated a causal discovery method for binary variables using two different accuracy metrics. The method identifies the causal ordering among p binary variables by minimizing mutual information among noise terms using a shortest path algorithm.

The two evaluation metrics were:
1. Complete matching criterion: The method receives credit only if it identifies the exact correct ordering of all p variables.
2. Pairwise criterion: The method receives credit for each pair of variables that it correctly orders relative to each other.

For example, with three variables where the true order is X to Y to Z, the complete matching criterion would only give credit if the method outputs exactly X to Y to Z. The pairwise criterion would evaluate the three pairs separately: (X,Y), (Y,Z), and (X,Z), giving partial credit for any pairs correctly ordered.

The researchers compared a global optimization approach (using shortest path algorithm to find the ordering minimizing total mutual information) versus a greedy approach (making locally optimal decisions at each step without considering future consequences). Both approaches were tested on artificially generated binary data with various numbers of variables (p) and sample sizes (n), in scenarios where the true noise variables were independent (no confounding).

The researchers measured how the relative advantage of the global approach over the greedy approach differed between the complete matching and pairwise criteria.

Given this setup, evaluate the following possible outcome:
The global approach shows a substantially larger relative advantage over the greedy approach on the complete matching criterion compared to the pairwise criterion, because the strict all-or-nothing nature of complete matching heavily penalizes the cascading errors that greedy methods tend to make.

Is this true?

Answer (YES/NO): YES